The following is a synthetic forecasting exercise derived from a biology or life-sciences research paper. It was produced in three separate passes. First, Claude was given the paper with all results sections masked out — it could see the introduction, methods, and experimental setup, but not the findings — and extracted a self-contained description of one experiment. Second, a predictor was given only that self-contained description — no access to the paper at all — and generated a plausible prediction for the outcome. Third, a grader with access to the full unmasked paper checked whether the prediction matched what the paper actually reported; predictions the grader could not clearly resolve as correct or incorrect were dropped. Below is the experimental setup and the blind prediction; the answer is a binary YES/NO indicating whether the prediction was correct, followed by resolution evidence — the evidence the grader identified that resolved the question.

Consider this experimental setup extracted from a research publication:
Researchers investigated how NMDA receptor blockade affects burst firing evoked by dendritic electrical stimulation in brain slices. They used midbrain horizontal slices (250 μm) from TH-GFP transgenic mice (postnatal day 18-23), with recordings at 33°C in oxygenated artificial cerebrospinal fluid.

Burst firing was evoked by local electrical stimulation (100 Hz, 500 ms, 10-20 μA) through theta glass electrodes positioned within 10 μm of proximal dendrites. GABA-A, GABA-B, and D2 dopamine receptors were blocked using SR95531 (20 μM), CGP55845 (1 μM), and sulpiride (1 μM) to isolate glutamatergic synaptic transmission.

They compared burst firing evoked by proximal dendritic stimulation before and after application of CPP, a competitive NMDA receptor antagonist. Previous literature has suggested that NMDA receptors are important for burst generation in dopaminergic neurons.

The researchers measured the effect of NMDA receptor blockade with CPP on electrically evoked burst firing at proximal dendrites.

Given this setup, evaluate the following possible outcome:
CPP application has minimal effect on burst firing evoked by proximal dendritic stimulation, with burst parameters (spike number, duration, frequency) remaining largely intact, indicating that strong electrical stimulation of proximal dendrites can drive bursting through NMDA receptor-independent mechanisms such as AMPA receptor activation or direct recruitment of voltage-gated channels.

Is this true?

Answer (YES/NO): NO